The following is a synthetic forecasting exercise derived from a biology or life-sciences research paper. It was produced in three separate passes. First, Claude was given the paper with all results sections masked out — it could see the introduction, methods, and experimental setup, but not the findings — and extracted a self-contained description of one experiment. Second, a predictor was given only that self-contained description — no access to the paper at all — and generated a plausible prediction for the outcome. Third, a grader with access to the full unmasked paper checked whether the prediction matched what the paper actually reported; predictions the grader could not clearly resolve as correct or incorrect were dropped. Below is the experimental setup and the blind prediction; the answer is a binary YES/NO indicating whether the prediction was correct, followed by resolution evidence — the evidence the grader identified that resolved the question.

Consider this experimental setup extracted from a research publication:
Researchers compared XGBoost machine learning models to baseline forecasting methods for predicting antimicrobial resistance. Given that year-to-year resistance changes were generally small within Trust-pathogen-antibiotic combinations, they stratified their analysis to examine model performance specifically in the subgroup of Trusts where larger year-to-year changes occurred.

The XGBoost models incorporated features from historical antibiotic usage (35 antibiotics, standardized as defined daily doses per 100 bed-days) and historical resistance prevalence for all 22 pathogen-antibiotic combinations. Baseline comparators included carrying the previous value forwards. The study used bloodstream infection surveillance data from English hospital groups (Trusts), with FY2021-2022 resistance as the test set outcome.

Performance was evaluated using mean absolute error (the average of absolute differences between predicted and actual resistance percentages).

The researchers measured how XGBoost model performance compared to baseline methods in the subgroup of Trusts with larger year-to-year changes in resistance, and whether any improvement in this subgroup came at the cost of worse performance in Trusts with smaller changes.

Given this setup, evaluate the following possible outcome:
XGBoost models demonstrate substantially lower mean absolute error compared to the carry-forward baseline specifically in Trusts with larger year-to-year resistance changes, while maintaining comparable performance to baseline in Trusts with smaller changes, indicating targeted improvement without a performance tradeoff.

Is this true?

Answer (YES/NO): YES